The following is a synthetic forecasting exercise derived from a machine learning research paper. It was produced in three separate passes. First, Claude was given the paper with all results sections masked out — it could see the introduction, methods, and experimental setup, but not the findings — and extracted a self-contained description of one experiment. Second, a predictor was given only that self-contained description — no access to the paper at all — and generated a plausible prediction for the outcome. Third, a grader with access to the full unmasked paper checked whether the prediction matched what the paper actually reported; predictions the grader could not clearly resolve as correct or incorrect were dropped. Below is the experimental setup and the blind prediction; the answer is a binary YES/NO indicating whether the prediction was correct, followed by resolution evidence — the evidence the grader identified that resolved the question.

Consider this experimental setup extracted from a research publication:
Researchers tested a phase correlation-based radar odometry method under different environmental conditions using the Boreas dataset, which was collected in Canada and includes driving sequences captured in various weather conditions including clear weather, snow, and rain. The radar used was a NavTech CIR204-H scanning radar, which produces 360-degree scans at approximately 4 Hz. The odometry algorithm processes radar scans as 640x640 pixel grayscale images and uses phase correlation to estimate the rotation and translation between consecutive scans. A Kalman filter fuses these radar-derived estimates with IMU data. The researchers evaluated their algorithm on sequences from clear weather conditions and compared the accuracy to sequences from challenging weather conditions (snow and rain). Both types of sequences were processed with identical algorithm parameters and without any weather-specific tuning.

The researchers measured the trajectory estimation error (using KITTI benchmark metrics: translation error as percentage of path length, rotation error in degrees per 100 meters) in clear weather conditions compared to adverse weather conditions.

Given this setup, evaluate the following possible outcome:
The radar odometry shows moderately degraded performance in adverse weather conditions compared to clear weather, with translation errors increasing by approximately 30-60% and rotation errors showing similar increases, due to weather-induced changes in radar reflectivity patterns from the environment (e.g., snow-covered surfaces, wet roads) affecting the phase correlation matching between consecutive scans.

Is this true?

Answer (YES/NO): NO